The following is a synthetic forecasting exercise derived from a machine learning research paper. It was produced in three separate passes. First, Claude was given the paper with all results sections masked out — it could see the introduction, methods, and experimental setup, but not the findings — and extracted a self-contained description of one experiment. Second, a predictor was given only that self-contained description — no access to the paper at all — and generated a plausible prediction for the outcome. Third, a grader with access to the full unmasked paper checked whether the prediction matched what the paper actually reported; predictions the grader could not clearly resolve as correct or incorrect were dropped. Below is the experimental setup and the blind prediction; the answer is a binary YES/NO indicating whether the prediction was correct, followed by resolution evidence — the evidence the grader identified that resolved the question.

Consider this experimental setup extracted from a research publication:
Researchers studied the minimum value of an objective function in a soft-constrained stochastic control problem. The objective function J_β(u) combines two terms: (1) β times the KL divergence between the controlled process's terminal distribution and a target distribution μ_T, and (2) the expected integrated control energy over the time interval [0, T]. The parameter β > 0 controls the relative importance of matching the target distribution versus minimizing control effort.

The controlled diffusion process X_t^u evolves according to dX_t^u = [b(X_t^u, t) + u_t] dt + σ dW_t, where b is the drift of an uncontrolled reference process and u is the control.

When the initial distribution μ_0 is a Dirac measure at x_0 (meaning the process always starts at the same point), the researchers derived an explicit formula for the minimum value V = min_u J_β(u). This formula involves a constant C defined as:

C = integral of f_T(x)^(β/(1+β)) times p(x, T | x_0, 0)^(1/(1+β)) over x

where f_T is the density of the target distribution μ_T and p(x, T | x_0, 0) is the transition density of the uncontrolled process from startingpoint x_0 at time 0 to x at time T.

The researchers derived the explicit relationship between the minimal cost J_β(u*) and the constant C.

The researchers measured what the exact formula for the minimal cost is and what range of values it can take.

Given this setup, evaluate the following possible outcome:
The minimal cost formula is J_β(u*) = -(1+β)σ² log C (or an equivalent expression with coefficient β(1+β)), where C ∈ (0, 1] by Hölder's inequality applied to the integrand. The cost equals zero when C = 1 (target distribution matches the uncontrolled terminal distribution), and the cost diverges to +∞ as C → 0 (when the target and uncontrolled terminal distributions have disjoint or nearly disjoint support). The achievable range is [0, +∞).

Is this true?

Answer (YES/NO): NO